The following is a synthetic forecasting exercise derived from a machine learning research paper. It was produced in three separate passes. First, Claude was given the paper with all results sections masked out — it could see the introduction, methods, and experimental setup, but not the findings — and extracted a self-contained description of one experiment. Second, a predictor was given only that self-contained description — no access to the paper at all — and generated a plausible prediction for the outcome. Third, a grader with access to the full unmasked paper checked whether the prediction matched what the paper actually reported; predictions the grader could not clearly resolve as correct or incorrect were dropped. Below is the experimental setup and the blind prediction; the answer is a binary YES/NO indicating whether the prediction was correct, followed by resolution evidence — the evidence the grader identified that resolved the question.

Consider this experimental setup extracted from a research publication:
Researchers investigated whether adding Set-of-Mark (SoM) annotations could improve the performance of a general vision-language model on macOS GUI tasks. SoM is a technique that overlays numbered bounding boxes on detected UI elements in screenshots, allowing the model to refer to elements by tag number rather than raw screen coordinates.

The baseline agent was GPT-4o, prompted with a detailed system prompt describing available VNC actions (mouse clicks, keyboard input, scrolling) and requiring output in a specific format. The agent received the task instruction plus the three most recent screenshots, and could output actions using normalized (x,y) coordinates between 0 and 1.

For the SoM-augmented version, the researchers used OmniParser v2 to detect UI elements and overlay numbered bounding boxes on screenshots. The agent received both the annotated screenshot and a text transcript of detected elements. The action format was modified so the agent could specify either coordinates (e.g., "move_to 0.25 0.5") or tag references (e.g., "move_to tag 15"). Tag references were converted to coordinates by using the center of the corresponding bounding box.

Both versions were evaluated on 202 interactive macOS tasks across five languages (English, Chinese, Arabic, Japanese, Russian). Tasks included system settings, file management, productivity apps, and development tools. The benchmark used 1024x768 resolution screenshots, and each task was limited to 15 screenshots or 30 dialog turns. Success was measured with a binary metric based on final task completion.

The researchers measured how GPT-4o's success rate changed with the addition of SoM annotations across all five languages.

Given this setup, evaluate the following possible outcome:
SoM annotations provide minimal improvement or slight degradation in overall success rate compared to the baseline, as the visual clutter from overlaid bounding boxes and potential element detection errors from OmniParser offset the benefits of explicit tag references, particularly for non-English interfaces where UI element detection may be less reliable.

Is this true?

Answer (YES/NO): NO